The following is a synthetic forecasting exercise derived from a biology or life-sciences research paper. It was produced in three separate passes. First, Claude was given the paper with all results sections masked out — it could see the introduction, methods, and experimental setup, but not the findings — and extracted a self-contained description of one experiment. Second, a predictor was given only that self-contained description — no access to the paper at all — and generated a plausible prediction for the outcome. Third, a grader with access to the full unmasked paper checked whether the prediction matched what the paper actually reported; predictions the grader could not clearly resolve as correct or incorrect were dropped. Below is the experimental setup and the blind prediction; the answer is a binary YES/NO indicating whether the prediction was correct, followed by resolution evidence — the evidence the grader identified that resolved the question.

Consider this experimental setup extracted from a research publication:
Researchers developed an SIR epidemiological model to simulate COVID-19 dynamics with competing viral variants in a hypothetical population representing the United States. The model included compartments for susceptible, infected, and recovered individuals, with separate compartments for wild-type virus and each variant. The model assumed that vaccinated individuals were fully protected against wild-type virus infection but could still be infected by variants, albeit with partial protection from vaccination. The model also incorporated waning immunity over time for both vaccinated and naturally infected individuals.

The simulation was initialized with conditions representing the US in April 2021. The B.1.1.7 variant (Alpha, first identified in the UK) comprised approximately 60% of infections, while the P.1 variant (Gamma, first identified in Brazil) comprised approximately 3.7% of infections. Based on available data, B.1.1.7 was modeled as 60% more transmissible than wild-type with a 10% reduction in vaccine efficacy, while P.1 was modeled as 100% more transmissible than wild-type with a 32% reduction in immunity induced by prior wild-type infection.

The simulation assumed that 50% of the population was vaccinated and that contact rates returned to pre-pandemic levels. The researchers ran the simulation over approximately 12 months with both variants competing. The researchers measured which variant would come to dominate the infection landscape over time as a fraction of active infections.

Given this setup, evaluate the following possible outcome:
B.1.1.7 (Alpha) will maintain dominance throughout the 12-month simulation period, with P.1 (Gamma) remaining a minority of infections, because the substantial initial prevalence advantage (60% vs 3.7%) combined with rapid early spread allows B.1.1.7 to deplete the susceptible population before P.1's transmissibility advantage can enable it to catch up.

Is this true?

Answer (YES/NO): NO